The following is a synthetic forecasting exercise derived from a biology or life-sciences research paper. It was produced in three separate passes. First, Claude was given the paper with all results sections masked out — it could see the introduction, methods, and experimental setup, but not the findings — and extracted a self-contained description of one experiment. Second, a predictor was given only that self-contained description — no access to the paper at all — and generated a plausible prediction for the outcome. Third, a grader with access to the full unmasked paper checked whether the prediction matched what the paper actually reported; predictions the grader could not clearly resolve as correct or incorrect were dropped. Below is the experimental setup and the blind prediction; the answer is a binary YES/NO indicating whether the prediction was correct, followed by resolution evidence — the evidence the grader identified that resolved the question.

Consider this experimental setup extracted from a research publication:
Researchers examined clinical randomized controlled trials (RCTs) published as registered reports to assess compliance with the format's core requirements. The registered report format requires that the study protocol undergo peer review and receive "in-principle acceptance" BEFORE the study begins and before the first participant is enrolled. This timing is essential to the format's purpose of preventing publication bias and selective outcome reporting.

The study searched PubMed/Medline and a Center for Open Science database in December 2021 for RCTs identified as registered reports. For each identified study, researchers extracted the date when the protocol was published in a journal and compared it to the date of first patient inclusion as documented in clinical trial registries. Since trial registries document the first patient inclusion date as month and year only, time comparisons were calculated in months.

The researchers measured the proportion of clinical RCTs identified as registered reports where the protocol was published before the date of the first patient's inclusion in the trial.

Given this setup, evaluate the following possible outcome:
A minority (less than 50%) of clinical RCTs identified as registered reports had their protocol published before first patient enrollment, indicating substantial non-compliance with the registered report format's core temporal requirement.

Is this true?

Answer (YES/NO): YES